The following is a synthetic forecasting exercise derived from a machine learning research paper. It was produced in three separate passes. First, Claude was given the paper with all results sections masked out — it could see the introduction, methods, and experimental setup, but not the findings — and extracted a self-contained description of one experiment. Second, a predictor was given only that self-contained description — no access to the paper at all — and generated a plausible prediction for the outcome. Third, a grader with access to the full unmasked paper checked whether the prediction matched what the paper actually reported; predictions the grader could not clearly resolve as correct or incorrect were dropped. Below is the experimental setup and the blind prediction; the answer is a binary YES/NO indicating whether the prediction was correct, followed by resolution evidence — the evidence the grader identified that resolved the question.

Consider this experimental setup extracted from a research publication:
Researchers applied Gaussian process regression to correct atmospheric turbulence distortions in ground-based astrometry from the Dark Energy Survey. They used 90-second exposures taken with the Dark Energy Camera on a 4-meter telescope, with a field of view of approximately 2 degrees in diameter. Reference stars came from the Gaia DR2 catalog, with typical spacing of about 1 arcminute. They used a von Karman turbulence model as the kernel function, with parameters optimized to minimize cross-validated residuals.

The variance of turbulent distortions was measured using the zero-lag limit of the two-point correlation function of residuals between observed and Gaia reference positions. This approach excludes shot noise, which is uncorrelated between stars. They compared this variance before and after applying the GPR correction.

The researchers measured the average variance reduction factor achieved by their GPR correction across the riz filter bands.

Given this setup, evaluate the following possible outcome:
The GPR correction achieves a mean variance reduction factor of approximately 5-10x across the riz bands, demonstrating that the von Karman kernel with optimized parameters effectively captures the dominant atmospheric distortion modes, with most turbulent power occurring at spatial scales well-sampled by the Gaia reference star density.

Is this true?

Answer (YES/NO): NO